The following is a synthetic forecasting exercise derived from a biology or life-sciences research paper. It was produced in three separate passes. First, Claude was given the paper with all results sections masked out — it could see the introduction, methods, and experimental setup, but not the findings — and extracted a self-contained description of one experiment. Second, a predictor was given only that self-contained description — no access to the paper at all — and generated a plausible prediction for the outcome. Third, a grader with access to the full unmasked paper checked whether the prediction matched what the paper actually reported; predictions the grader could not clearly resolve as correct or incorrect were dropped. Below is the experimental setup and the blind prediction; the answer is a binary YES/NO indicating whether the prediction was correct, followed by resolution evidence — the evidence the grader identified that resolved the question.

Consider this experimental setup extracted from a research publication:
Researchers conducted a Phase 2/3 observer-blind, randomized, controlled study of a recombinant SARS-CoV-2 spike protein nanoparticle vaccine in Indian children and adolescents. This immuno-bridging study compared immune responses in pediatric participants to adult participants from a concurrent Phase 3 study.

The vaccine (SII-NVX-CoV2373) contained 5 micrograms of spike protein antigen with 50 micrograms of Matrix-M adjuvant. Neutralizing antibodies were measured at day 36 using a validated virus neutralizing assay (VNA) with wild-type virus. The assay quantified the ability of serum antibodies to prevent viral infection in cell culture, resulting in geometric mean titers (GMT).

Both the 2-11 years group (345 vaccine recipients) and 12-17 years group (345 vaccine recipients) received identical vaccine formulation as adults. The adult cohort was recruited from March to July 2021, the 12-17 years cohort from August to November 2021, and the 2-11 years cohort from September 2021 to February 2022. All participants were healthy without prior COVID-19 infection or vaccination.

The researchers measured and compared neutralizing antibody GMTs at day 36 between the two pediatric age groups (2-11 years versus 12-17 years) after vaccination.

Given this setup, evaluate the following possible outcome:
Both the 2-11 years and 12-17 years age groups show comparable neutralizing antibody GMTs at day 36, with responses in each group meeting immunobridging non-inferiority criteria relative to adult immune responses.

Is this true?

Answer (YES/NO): NO